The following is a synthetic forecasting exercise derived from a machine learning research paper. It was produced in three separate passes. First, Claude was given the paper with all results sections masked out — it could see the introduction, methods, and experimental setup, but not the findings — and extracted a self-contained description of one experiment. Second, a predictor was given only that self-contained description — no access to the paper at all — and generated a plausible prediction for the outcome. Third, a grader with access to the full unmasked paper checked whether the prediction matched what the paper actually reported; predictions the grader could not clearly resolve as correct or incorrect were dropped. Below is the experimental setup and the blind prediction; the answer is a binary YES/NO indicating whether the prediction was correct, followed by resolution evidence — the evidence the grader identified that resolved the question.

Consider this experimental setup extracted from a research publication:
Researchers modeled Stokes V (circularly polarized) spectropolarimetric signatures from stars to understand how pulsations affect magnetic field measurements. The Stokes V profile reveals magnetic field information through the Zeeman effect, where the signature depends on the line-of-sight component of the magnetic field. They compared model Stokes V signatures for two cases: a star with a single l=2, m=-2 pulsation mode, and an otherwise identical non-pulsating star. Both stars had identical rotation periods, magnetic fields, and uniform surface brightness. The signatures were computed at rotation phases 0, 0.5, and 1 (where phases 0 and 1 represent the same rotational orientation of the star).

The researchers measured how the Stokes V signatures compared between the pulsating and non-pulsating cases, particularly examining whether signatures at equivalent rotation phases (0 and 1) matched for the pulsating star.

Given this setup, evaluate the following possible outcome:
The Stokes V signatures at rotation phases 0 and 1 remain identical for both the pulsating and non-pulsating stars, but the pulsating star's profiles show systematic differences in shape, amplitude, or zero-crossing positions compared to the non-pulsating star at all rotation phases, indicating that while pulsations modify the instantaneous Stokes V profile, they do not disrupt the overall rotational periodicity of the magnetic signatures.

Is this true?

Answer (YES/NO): NO